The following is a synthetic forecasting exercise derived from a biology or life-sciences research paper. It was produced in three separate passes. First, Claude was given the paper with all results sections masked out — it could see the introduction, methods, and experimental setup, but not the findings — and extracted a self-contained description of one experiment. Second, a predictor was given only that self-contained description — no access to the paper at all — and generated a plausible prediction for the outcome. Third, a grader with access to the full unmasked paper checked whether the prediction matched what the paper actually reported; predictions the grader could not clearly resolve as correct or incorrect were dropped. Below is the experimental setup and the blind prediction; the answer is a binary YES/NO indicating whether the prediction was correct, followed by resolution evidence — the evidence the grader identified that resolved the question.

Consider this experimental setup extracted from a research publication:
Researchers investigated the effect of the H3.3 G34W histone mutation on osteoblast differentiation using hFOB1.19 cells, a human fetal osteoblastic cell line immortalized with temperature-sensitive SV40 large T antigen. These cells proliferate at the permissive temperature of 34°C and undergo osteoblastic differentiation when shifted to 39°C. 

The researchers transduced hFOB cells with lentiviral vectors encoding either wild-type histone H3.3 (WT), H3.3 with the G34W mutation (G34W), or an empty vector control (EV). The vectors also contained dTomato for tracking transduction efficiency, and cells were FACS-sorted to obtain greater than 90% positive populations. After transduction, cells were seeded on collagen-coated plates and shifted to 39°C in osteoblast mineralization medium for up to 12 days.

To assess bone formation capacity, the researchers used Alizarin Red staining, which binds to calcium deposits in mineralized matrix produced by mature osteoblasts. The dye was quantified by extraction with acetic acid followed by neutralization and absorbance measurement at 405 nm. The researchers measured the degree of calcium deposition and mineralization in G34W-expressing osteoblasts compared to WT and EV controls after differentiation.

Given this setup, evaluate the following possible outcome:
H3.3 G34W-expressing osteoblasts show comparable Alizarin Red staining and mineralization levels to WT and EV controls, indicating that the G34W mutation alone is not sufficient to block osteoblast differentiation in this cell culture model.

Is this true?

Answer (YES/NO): NO